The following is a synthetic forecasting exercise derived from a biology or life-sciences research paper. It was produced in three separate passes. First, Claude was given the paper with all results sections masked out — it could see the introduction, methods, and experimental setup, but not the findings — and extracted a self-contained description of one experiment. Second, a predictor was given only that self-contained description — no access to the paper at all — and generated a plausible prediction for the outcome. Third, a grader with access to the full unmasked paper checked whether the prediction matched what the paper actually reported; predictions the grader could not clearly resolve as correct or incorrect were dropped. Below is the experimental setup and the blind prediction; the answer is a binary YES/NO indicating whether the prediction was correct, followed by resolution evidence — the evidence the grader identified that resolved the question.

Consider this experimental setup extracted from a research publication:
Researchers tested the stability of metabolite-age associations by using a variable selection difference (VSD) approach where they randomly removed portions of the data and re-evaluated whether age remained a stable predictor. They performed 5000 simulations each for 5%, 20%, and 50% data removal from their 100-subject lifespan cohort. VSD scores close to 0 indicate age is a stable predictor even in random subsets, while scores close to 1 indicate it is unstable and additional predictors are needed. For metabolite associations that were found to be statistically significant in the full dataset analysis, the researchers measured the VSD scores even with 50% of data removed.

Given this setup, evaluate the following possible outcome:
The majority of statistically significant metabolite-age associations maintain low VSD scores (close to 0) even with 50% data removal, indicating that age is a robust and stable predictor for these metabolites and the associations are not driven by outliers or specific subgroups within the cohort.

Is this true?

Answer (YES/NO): YES